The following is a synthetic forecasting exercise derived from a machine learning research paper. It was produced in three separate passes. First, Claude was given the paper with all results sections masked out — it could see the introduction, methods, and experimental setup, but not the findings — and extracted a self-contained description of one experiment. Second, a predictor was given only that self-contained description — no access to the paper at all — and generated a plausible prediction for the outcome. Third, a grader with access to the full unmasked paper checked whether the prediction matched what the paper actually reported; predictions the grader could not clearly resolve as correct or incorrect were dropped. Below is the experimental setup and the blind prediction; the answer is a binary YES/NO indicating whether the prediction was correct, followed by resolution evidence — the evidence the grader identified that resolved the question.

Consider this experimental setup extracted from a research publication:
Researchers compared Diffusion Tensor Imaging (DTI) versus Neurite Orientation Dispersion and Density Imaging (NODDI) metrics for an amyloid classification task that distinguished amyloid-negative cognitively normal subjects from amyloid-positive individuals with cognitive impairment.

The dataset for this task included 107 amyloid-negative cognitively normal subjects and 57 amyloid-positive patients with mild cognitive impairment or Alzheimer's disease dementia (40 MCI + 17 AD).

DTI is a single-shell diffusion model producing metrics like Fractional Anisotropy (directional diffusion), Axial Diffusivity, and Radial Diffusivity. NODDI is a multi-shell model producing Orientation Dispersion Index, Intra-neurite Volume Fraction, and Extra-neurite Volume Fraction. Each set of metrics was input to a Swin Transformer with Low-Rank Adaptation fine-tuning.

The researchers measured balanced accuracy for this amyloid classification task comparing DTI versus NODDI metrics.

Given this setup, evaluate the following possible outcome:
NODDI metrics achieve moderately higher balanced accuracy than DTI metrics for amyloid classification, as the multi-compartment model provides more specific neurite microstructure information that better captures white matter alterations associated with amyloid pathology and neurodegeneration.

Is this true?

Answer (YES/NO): YES